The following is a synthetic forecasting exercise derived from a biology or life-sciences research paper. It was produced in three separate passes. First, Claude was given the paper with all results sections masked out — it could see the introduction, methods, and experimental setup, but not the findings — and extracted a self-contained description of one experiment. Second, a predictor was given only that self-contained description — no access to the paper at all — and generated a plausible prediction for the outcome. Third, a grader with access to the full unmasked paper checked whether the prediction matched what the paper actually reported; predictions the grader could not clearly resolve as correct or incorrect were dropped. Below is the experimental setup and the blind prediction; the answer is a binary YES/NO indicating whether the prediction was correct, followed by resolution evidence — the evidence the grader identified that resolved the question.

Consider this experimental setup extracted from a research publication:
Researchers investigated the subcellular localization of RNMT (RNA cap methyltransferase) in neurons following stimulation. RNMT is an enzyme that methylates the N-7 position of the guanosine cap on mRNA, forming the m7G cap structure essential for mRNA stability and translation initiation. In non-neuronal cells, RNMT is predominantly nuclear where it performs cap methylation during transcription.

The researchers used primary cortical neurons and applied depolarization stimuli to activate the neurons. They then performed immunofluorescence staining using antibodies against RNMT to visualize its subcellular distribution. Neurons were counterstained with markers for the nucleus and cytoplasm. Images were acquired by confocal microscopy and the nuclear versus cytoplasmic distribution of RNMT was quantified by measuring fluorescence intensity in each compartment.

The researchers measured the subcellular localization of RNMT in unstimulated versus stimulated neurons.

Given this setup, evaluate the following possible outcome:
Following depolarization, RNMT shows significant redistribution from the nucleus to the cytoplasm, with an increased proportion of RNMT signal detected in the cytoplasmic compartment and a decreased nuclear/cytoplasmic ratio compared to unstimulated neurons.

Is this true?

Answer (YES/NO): YES